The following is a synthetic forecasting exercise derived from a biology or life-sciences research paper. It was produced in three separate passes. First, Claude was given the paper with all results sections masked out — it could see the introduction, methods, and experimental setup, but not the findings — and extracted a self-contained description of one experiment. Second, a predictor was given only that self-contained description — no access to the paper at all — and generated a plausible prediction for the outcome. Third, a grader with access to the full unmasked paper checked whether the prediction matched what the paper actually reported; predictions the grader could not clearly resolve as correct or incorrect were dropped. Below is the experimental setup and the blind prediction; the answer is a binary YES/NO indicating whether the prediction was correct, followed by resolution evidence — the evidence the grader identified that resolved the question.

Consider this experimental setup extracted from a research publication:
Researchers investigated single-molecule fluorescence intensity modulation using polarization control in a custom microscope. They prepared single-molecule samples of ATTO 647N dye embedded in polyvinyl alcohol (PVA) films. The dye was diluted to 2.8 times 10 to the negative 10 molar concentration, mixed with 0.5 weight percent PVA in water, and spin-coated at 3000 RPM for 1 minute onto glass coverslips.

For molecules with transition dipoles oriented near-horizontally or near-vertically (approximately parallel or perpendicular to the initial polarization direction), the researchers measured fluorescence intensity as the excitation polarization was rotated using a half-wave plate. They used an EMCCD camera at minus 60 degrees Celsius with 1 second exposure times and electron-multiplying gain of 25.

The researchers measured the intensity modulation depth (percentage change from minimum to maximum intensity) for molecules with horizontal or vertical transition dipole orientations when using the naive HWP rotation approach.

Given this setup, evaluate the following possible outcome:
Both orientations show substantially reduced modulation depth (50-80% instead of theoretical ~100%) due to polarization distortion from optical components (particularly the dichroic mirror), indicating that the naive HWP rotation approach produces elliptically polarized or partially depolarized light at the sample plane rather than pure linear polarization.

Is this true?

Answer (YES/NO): NO